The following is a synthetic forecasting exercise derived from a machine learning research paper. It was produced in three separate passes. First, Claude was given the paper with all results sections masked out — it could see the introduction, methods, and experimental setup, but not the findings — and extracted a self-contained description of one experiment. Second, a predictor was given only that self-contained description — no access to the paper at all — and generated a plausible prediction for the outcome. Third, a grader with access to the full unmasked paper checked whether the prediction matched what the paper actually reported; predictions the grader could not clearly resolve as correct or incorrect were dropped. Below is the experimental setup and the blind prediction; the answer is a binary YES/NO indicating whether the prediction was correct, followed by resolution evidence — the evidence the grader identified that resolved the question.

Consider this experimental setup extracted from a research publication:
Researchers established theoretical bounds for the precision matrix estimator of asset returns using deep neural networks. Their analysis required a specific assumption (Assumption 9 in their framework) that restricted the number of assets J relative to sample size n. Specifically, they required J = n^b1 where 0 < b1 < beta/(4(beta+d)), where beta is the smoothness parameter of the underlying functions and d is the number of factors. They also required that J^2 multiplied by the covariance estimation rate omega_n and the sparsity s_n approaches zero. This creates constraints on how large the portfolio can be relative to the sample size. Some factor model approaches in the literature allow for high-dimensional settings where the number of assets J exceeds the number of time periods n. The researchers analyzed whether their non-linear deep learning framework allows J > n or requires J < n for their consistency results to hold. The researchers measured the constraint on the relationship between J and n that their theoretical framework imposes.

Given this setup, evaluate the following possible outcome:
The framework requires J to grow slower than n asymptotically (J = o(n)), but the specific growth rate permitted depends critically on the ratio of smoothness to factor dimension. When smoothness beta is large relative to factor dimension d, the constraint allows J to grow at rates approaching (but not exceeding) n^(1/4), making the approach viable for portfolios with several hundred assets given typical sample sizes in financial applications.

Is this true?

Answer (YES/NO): NO